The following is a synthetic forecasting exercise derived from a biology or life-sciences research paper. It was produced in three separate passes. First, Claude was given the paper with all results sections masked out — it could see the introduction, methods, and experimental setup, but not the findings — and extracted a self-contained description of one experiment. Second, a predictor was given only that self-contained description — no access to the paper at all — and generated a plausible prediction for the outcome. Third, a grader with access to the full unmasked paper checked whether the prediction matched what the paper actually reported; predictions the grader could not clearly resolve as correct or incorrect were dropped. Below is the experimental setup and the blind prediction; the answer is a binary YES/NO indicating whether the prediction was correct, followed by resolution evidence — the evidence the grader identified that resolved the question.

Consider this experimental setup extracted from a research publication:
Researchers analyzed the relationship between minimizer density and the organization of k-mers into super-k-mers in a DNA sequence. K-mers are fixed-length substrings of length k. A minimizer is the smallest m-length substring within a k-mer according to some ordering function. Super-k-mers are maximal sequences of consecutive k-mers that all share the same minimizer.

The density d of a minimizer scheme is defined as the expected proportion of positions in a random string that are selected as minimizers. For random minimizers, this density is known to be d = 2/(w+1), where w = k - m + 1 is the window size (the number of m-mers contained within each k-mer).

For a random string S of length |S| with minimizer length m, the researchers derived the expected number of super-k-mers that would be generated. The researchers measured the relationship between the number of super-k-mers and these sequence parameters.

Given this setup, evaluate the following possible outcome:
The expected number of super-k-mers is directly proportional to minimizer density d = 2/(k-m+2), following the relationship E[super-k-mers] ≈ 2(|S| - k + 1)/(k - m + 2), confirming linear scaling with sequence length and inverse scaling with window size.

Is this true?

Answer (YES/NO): NO